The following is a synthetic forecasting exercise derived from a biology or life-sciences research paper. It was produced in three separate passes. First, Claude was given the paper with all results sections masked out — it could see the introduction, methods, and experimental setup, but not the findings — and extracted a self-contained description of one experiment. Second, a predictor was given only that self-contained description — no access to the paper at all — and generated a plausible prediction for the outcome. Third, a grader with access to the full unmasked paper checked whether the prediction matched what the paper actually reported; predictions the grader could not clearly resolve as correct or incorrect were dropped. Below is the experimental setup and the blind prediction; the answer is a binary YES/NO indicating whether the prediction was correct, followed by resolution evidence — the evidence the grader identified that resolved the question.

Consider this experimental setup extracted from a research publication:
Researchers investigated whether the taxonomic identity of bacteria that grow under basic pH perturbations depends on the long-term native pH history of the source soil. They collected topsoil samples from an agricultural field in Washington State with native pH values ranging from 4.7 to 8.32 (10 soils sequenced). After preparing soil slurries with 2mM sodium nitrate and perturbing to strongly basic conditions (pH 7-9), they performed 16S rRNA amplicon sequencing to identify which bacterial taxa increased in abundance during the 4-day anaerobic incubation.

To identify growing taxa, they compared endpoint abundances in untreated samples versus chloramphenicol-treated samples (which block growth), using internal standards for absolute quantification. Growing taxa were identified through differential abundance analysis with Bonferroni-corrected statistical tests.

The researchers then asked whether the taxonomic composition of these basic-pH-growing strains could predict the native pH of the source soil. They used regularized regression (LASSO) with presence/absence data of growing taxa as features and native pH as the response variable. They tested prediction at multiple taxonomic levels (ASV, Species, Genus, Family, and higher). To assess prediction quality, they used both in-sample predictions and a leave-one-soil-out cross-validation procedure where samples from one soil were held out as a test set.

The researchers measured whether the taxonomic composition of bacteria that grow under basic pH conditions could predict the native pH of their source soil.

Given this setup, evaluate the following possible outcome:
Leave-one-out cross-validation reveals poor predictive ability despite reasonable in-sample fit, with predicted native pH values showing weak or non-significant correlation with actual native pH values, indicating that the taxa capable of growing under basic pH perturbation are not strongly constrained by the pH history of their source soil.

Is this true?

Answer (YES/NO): NO